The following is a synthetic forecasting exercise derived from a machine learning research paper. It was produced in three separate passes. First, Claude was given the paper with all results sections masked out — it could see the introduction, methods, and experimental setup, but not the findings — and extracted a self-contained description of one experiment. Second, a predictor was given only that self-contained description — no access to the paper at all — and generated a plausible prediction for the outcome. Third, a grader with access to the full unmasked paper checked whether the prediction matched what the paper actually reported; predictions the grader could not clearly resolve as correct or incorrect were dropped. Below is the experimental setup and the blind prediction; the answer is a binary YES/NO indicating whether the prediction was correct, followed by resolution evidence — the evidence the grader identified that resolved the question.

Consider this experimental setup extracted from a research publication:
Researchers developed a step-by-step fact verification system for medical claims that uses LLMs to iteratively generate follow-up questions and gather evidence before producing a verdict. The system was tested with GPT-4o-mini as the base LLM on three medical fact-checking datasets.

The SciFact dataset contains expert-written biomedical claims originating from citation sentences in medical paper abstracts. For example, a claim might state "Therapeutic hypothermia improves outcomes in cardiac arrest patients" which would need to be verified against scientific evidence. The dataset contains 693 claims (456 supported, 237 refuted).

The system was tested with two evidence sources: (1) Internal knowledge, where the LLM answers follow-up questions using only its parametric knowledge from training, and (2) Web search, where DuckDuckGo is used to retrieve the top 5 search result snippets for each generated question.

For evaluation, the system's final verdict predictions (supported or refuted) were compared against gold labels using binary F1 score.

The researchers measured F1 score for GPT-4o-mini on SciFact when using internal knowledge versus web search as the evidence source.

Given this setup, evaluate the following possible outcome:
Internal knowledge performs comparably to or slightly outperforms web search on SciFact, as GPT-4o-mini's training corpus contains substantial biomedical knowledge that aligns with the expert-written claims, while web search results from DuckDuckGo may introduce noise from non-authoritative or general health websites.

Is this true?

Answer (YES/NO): NO